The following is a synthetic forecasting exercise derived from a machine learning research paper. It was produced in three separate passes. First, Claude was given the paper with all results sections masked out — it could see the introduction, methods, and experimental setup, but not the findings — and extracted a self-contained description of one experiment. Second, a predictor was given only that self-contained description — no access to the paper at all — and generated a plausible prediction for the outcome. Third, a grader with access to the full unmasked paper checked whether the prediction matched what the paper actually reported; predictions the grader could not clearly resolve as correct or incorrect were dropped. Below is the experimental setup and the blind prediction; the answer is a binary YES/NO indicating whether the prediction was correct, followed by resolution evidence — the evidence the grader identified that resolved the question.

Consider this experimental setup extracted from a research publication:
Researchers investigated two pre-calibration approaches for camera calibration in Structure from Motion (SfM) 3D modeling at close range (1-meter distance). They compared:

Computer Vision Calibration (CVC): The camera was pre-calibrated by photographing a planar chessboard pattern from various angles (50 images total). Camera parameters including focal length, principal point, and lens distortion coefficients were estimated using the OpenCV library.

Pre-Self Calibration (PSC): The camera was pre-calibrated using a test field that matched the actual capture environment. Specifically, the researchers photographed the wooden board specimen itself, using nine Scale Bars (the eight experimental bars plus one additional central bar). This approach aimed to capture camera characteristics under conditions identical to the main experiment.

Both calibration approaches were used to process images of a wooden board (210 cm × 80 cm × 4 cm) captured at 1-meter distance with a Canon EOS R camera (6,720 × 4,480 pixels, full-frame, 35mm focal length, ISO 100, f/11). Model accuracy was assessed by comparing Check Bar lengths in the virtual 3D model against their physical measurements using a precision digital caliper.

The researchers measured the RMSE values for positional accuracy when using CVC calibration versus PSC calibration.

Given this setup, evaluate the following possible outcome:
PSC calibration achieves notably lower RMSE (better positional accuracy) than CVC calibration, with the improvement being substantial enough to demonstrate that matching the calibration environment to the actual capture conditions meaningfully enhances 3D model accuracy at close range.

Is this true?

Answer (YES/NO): YES